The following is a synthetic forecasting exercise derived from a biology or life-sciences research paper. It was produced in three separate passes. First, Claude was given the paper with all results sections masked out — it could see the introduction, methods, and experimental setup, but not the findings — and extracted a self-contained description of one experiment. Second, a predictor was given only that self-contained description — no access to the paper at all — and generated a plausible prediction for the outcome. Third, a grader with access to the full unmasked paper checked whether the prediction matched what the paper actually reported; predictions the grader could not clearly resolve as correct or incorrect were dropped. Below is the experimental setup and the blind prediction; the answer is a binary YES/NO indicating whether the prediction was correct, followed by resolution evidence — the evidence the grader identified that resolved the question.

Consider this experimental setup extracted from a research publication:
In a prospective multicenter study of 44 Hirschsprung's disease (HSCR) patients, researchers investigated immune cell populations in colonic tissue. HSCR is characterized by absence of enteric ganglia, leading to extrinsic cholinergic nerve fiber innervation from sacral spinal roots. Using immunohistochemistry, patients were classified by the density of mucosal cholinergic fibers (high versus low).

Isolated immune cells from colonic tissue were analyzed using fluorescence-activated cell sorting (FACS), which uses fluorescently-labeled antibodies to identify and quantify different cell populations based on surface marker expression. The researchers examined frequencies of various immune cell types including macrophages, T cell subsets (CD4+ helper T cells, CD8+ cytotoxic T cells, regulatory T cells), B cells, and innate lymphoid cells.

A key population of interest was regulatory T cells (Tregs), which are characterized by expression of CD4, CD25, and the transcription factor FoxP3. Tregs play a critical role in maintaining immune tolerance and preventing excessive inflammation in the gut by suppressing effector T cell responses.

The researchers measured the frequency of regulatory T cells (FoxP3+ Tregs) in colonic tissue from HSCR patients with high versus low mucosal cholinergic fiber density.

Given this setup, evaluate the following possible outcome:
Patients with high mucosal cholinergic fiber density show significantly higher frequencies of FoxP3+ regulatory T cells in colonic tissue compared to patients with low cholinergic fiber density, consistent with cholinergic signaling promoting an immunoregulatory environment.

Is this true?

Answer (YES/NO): NO